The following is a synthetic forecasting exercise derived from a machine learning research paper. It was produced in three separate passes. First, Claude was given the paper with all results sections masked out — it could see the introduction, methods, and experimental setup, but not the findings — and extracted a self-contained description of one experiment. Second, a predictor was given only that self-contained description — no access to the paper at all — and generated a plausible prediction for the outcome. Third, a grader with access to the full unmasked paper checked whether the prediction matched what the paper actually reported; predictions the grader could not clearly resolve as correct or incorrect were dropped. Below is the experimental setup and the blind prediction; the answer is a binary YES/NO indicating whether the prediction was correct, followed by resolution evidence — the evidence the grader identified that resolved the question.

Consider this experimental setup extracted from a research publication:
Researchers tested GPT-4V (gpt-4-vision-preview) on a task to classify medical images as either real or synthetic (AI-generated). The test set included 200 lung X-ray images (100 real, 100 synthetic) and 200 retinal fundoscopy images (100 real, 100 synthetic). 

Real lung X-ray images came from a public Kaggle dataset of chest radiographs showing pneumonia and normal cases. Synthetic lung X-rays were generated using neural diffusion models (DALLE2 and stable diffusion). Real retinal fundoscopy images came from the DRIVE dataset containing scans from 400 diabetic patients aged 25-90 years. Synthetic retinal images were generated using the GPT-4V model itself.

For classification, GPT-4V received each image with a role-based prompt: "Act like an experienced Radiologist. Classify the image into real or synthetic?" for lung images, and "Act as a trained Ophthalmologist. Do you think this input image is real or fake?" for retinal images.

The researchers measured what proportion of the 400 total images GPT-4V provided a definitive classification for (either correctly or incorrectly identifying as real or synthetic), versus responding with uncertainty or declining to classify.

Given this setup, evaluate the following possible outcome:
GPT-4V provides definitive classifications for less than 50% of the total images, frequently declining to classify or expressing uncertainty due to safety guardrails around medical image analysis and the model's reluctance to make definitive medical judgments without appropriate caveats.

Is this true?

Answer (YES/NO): NO